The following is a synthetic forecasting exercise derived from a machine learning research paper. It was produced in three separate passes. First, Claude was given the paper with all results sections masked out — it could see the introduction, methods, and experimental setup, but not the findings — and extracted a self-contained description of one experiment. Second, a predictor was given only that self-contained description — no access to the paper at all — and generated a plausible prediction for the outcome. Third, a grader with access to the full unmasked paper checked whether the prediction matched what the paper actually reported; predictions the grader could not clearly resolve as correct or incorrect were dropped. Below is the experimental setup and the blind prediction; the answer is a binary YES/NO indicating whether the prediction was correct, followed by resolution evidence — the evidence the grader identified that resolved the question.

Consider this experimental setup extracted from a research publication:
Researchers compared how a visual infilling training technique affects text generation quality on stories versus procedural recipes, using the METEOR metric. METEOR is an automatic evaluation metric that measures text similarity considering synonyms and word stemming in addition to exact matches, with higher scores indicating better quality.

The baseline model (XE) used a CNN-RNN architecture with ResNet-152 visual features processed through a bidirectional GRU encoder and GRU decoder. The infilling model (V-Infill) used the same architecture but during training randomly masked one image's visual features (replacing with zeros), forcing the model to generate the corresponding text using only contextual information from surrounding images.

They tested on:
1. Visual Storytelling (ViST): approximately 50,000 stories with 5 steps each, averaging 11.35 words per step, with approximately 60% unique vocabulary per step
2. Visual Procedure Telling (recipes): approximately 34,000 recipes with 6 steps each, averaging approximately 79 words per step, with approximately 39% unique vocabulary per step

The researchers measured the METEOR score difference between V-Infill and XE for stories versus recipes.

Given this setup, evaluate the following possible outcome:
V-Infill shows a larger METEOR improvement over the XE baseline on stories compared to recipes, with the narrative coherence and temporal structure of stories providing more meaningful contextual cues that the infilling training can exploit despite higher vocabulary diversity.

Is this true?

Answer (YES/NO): NO